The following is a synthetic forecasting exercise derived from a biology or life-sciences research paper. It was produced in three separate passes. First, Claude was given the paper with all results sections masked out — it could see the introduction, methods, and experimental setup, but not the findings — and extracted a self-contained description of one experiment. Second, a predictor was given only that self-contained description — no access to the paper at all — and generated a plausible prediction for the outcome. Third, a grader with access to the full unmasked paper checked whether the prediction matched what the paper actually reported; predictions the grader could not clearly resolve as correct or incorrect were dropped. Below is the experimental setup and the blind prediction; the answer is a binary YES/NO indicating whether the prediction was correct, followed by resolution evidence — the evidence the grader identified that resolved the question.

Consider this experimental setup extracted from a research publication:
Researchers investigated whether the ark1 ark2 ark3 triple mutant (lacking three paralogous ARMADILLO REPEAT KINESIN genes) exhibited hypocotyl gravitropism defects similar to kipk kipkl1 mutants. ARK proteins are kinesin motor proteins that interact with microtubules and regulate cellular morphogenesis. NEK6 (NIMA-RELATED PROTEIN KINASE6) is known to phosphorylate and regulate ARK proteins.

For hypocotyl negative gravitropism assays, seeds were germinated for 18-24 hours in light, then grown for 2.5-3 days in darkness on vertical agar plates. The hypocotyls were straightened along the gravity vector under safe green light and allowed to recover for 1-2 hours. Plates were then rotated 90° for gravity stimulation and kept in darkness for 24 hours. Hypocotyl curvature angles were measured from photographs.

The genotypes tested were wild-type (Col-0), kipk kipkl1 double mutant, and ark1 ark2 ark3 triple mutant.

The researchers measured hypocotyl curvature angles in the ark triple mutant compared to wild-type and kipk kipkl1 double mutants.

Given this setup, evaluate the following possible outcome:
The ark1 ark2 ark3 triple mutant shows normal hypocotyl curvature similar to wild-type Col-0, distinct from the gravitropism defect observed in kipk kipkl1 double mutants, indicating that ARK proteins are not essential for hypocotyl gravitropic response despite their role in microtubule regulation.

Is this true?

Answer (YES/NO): NO